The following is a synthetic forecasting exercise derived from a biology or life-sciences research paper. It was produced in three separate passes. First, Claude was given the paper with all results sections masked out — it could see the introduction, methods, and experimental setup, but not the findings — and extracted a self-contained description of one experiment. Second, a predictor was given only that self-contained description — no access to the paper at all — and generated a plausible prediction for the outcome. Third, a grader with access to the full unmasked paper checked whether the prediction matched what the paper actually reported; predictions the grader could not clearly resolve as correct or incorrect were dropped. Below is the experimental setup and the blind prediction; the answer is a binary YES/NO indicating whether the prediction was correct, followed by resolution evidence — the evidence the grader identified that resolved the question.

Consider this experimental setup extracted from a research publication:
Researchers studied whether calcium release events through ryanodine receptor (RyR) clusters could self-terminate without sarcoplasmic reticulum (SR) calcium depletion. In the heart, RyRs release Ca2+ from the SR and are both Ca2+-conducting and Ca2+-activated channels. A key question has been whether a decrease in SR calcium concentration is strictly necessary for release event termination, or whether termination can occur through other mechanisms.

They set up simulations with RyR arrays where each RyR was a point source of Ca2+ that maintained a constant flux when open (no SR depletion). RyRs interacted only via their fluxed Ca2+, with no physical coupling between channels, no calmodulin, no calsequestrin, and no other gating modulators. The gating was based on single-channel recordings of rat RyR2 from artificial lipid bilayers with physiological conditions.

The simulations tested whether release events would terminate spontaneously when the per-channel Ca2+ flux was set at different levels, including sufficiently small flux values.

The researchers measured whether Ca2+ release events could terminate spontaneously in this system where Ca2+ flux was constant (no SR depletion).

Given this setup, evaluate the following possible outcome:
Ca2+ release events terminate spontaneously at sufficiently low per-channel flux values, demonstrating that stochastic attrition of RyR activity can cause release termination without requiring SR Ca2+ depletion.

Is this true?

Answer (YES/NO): YES